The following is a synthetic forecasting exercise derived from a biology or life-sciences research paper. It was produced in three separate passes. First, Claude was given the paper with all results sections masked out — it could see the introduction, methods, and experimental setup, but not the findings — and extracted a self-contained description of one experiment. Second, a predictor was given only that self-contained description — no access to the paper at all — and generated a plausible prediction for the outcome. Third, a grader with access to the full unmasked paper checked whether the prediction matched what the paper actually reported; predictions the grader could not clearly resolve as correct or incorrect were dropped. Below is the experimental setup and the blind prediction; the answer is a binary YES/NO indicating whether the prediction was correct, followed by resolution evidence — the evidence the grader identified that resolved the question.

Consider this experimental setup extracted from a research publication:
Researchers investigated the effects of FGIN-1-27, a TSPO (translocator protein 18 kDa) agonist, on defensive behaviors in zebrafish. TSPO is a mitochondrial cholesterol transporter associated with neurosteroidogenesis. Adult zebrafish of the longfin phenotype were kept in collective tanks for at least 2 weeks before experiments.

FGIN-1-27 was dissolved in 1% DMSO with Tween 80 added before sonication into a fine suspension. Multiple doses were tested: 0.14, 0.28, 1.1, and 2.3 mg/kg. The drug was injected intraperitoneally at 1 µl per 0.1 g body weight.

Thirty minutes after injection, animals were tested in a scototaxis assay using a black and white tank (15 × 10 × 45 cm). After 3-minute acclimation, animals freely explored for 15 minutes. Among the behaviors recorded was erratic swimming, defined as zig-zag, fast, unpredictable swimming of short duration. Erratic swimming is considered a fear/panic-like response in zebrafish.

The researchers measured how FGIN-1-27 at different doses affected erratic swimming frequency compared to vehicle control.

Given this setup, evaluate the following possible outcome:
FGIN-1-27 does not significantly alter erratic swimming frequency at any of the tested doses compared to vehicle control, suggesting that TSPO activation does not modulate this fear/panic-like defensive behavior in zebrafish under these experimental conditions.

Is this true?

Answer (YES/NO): NO